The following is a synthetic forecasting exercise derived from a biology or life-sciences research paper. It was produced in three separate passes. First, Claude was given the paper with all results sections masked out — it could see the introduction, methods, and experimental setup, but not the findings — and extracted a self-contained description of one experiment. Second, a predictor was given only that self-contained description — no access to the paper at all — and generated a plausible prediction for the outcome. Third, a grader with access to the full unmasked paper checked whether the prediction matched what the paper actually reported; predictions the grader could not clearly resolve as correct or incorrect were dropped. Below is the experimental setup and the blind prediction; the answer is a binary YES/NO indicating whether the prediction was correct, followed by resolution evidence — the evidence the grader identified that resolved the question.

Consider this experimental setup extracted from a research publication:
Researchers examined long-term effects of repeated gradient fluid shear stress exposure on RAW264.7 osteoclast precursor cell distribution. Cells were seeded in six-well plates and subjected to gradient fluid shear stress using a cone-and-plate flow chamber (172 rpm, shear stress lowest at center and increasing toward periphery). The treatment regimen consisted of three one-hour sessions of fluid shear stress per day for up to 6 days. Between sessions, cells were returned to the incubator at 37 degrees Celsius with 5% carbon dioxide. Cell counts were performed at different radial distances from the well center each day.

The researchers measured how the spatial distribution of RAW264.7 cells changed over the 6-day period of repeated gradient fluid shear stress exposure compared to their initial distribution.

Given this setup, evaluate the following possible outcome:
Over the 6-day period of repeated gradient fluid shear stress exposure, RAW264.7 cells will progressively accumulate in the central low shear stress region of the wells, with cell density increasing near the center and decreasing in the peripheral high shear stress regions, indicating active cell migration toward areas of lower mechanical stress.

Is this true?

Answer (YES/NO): NO